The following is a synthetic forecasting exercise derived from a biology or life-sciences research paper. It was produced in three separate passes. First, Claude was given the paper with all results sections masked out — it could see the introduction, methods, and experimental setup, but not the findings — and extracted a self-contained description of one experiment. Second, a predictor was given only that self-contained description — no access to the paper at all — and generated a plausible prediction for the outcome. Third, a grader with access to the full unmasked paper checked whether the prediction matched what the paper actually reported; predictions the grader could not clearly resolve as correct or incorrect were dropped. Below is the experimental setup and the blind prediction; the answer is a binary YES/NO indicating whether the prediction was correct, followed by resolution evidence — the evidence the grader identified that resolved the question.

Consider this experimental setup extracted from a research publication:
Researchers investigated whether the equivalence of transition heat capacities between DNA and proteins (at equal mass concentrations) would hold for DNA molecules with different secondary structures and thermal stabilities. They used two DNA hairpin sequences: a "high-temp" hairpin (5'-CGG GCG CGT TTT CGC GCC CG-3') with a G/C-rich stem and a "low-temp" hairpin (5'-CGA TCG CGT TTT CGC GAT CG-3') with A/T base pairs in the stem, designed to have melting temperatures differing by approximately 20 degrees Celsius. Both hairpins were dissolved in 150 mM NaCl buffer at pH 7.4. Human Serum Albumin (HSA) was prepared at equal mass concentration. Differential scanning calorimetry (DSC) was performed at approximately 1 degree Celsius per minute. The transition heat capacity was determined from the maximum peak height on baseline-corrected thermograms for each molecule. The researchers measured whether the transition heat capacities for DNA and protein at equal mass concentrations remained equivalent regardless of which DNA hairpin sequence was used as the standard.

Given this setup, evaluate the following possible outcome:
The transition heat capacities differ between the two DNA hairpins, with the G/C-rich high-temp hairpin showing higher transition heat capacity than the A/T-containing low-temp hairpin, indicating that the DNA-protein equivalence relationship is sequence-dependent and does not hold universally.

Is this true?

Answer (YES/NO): NO